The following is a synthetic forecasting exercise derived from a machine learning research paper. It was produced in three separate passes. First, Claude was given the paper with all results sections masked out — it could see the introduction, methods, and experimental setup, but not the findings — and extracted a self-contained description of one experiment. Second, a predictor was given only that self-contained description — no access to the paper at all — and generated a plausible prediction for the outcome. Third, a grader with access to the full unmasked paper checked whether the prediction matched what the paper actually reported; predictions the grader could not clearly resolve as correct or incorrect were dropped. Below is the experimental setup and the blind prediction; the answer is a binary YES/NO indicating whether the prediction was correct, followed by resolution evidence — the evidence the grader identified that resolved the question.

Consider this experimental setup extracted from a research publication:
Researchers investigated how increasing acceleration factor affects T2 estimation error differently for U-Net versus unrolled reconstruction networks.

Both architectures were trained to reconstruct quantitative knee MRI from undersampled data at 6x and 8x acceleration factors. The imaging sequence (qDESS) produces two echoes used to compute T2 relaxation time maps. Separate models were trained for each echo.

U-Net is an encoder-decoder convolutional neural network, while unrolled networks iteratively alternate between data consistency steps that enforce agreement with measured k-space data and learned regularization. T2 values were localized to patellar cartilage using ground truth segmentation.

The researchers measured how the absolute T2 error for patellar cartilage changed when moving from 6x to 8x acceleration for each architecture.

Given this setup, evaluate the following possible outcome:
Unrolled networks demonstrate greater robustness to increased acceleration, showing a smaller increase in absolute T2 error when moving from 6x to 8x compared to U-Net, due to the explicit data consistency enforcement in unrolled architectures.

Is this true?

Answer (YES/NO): YES